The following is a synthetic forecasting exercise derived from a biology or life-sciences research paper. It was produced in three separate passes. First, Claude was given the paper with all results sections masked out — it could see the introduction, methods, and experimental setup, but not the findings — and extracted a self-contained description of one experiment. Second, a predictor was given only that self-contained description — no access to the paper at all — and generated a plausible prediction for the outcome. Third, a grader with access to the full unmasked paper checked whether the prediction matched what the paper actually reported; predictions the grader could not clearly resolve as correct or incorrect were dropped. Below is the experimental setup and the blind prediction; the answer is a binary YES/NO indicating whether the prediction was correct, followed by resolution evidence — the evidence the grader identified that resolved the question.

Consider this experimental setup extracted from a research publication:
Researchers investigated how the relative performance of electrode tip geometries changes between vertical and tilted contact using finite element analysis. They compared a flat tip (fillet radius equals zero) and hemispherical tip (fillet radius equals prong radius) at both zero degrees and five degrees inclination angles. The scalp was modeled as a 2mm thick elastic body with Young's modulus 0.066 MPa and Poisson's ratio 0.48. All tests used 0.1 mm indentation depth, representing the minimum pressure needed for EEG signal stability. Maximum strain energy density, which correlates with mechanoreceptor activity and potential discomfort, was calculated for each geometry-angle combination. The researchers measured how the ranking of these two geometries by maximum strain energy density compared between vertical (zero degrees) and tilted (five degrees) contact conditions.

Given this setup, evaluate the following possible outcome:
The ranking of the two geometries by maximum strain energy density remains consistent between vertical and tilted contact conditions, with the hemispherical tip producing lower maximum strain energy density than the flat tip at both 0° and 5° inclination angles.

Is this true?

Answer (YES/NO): NO